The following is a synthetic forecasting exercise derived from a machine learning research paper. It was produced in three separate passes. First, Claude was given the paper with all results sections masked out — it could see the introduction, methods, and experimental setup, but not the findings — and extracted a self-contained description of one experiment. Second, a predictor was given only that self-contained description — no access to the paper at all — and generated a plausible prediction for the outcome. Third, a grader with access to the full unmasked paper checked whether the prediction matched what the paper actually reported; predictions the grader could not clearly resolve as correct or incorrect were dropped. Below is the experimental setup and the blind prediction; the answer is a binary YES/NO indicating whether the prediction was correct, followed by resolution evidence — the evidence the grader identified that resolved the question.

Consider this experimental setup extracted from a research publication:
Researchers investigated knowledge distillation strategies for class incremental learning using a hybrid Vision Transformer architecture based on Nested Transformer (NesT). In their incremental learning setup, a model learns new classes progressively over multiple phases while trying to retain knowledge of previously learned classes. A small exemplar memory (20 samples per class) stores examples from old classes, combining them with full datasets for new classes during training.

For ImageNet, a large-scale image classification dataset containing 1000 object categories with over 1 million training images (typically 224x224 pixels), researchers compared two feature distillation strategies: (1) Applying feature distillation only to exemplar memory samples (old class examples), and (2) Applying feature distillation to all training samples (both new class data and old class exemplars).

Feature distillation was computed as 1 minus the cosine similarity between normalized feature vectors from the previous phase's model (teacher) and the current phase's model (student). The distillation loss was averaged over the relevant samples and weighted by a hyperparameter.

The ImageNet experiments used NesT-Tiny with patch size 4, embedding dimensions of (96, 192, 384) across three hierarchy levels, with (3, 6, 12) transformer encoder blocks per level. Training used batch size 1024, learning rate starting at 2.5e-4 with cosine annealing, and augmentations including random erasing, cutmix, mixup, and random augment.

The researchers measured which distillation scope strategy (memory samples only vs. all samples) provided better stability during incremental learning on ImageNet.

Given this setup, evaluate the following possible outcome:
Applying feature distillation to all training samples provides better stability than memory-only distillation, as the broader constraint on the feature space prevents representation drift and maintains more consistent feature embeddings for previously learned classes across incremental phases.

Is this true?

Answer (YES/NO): YES